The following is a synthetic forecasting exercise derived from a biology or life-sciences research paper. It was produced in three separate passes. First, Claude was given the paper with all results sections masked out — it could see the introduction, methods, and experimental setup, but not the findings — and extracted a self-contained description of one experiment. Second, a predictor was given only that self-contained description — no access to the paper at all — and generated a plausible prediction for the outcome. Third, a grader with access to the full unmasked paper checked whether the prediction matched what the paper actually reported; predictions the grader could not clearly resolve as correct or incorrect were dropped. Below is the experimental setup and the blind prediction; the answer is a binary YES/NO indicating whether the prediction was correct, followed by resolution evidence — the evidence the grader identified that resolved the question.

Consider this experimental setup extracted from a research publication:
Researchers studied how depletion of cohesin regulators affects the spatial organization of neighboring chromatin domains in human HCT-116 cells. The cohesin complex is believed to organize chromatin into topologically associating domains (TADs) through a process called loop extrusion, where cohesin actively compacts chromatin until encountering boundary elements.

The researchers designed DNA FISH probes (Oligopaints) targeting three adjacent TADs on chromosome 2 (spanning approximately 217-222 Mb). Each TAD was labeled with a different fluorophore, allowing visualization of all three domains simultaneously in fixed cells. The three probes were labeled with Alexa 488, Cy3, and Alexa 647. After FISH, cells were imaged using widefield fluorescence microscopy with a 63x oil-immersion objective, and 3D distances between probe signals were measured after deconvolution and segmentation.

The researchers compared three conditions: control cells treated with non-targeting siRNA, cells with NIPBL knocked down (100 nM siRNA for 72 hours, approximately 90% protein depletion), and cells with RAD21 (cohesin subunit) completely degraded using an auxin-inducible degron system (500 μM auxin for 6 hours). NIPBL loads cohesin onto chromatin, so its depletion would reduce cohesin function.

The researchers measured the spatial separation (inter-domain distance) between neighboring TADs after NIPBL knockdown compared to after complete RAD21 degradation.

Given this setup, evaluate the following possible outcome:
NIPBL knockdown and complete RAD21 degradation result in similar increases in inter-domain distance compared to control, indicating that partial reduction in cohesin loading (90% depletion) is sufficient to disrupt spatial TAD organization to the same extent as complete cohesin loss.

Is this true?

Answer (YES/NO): YES